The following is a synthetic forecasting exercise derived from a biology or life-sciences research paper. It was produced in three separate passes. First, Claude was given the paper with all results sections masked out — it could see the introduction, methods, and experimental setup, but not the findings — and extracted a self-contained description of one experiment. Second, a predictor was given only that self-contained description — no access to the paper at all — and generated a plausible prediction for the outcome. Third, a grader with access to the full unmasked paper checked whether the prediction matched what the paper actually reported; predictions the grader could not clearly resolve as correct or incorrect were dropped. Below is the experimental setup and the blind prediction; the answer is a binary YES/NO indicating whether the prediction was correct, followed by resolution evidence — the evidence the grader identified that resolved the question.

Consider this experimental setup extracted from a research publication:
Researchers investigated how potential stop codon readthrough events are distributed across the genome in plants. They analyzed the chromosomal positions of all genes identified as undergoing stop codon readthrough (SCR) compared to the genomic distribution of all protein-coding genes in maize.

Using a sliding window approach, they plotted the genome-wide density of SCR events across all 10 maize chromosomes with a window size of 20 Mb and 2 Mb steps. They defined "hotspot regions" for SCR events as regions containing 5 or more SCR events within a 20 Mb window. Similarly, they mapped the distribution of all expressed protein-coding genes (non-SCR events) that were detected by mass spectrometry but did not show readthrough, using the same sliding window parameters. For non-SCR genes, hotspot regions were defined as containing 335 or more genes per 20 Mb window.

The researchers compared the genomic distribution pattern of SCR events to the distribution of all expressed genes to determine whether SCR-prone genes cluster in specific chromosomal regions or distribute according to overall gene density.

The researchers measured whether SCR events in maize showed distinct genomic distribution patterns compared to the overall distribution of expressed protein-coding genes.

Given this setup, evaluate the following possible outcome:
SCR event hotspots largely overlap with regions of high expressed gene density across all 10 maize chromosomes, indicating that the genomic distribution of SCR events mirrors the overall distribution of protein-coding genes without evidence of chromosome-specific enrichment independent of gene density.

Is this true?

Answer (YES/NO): NO